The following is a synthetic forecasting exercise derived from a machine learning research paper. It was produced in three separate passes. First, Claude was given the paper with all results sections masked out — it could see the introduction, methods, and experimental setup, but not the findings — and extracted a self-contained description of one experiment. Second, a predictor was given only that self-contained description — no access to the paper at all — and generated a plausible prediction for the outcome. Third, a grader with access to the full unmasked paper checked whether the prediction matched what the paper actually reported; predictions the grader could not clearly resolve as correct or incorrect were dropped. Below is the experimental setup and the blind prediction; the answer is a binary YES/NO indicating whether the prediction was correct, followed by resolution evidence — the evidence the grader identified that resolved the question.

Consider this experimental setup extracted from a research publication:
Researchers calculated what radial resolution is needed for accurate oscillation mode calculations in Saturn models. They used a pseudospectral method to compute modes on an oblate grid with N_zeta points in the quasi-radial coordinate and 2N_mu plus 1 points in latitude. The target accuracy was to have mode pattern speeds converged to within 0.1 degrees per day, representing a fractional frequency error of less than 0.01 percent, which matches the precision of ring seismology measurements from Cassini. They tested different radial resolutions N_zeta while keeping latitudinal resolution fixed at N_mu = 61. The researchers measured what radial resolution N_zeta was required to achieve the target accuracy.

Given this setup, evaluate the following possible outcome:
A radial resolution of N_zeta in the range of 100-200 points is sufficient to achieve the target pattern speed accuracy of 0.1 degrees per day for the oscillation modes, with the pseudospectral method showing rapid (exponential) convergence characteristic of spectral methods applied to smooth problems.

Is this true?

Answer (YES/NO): NO